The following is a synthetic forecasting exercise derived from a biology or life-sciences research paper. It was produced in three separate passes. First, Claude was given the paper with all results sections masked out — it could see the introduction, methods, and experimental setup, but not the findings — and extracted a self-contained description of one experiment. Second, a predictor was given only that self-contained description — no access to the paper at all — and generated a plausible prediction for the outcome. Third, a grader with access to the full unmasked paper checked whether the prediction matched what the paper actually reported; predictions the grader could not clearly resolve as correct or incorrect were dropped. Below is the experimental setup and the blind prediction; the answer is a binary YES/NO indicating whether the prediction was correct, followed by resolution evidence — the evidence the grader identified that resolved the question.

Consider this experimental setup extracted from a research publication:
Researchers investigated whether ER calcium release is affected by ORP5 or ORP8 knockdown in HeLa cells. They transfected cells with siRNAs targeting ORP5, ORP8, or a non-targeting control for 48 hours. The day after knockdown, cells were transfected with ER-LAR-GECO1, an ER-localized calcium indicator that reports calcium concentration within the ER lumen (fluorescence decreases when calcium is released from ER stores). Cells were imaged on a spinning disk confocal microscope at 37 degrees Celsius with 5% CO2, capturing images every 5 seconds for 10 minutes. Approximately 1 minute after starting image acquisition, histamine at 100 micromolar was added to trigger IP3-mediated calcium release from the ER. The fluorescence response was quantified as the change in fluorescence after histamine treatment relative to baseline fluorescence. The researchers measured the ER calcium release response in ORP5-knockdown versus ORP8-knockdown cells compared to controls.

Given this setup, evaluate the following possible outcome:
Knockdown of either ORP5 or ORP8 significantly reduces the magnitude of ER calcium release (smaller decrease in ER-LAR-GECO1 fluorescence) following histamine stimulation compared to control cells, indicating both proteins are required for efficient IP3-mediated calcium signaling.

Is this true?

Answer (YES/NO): NO